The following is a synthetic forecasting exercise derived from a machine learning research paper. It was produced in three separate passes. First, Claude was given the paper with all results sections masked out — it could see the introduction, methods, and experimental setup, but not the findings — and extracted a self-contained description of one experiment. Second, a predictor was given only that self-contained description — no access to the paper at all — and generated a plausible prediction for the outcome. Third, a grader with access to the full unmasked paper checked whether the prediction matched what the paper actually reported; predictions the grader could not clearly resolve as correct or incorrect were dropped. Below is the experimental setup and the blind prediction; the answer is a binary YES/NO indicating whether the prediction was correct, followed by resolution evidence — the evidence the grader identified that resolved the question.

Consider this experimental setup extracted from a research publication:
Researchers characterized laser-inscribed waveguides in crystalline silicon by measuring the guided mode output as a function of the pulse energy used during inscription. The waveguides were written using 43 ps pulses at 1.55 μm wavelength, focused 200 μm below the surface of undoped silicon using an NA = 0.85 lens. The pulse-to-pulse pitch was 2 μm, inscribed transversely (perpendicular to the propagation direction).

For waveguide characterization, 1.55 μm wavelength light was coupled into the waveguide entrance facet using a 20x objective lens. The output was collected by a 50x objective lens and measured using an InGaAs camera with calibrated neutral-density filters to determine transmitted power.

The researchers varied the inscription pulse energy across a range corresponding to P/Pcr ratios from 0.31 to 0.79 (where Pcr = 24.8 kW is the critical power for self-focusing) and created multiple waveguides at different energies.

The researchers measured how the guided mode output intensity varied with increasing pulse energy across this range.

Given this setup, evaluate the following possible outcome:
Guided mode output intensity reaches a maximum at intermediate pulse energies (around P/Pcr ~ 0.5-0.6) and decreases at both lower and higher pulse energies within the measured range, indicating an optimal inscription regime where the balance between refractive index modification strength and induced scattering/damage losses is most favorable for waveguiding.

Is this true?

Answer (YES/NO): NO